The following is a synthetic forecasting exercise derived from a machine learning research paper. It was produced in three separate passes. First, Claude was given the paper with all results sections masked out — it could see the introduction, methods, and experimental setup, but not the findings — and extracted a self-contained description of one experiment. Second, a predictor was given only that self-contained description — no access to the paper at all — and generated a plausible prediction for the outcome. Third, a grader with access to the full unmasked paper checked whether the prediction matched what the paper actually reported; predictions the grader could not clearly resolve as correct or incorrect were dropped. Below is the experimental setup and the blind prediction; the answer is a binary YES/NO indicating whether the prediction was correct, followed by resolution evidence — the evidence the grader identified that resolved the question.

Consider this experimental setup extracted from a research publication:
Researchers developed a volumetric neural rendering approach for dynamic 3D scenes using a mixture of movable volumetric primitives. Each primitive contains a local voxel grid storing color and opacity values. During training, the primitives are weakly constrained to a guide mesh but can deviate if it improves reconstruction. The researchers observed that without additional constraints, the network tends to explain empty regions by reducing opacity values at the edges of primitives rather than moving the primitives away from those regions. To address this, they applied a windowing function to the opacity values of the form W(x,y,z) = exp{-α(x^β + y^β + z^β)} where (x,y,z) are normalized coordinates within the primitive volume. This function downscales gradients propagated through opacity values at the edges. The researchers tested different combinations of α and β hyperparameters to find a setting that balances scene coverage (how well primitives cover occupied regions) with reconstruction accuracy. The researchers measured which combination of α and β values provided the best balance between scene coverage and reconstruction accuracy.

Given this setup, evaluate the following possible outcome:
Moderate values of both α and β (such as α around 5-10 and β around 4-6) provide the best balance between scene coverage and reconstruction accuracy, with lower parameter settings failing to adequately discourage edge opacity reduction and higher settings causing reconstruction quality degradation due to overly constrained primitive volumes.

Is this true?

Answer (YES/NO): NO